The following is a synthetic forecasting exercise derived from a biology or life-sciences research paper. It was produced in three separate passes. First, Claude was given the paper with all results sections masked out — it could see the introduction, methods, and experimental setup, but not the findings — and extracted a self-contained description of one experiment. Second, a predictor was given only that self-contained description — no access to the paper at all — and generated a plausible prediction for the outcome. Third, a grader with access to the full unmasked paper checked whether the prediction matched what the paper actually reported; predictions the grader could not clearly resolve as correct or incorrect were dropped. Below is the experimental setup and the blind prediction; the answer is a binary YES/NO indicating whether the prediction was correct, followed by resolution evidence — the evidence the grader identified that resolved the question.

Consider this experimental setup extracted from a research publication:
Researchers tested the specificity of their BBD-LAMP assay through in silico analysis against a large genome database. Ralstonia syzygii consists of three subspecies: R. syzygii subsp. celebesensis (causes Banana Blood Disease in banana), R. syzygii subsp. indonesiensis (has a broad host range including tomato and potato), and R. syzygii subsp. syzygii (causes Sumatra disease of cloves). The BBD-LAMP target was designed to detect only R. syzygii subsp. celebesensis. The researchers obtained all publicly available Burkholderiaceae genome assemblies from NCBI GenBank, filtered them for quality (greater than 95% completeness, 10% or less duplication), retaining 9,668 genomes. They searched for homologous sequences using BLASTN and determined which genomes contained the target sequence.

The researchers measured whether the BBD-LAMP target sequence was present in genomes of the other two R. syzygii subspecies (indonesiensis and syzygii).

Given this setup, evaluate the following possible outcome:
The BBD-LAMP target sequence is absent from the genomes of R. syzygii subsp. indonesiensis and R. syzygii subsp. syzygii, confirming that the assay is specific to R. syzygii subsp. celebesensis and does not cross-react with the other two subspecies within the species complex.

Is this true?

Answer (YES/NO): YES